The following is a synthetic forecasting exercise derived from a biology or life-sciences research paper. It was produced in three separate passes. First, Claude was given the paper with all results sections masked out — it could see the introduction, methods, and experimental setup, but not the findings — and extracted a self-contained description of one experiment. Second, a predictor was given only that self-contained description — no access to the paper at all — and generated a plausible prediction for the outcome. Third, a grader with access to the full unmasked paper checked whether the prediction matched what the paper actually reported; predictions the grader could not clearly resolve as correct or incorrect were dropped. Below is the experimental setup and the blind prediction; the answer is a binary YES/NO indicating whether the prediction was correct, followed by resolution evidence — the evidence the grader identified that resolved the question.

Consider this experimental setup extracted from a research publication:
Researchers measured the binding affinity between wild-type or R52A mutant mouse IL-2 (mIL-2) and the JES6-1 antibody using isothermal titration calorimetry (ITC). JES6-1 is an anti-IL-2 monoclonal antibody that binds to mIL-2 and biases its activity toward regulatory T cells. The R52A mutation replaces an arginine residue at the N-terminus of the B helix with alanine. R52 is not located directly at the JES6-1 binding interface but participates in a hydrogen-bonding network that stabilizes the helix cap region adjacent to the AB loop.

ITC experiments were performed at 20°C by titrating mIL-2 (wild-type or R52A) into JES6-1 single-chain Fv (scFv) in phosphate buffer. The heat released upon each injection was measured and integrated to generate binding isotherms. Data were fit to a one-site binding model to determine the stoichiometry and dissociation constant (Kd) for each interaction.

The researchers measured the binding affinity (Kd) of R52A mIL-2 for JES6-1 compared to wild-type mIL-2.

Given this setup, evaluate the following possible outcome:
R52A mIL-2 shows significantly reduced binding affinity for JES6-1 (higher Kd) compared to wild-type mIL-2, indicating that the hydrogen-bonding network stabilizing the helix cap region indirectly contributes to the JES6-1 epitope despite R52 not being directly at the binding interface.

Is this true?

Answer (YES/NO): YES